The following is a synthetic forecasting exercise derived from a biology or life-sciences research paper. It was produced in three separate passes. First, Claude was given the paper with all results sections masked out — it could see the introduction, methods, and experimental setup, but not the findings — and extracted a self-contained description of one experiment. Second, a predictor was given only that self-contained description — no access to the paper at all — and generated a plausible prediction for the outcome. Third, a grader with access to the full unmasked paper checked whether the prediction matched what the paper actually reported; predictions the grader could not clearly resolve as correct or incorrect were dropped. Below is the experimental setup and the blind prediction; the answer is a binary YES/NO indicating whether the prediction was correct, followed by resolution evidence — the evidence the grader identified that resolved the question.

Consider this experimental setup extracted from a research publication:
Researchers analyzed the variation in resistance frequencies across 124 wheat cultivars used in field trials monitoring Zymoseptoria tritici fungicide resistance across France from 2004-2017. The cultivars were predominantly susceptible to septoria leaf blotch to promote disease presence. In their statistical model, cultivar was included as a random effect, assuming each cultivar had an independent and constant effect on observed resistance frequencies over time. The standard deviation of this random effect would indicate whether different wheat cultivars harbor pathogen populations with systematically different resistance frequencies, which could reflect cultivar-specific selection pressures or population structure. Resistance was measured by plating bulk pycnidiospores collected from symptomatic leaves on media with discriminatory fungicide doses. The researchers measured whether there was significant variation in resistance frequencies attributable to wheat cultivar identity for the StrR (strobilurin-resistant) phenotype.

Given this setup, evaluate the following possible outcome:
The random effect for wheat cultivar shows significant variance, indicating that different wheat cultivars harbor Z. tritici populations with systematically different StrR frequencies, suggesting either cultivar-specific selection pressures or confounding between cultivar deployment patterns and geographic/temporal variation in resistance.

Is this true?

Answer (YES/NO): NO